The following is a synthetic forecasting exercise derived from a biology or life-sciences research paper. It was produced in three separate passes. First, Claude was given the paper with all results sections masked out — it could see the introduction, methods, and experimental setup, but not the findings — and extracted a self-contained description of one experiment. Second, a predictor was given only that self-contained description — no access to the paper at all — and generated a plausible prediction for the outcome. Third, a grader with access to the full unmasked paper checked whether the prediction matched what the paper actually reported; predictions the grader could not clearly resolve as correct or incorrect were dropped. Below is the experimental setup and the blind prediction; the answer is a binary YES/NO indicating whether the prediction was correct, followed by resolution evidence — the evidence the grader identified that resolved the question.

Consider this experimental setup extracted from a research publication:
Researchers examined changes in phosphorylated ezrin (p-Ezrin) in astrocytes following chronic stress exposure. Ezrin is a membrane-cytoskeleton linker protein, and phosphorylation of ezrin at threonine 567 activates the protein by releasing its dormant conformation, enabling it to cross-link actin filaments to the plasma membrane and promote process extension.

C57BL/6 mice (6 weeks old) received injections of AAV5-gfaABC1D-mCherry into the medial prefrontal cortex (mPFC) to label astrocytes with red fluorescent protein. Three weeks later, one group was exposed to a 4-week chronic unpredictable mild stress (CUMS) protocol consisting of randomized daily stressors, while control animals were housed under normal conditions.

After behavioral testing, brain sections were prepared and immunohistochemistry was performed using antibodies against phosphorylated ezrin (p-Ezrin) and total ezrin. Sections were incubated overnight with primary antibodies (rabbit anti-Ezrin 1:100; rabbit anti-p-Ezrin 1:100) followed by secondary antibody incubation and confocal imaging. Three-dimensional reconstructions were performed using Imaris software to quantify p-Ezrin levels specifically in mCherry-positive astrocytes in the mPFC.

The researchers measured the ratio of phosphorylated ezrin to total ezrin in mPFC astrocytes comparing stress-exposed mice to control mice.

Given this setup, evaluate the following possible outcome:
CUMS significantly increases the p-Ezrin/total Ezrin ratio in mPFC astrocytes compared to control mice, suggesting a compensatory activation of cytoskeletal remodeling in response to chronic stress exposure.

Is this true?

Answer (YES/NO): NO